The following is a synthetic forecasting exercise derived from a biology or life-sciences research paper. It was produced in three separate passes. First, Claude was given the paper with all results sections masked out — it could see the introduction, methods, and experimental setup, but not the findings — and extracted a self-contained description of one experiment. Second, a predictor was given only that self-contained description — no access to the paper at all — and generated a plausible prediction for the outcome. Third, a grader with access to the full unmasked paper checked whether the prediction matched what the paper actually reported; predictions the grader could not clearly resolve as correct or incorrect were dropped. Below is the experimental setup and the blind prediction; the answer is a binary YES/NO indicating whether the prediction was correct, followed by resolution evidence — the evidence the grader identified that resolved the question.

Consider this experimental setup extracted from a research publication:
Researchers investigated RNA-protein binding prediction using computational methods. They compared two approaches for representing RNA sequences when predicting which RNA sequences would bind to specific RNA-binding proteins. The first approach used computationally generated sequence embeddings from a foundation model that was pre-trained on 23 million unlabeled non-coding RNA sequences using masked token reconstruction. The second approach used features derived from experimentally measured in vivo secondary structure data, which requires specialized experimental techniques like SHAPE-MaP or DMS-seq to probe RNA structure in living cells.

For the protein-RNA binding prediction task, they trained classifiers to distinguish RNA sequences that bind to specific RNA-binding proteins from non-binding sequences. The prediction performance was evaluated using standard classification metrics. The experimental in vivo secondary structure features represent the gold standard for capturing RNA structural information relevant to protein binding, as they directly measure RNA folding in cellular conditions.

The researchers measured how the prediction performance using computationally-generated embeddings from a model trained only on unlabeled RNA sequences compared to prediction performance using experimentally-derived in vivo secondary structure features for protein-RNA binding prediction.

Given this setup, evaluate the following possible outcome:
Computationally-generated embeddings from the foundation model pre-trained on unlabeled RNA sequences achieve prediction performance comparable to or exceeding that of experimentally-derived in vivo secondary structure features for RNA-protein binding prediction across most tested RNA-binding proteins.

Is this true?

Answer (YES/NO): NO